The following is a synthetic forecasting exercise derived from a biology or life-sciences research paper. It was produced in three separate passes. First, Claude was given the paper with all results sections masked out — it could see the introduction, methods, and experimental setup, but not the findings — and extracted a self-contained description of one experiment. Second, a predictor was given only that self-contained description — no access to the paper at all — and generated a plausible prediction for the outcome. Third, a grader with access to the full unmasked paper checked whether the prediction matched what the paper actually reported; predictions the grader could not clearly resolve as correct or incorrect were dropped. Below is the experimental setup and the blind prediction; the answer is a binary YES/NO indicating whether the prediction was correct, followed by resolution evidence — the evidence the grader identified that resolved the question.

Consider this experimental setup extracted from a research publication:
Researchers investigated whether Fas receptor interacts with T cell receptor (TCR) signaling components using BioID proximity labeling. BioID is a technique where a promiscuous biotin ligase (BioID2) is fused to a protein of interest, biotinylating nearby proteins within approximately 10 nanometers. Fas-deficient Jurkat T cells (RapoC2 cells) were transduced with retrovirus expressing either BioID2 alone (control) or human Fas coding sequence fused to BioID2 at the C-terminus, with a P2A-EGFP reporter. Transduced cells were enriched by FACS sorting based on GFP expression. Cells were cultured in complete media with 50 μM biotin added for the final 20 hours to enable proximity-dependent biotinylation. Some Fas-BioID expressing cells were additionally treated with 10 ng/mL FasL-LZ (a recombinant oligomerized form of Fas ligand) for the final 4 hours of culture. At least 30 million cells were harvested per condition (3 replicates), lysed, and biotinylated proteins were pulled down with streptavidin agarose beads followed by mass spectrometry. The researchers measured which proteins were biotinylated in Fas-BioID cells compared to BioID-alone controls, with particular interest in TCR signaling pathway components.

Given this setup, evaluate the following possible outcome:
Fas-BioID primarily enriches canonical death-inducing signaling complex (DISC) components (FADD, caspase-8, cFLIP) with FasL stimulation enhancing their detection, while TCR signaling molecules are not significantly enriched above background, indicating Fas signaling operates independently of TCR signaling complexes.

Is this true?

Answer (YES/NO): NO